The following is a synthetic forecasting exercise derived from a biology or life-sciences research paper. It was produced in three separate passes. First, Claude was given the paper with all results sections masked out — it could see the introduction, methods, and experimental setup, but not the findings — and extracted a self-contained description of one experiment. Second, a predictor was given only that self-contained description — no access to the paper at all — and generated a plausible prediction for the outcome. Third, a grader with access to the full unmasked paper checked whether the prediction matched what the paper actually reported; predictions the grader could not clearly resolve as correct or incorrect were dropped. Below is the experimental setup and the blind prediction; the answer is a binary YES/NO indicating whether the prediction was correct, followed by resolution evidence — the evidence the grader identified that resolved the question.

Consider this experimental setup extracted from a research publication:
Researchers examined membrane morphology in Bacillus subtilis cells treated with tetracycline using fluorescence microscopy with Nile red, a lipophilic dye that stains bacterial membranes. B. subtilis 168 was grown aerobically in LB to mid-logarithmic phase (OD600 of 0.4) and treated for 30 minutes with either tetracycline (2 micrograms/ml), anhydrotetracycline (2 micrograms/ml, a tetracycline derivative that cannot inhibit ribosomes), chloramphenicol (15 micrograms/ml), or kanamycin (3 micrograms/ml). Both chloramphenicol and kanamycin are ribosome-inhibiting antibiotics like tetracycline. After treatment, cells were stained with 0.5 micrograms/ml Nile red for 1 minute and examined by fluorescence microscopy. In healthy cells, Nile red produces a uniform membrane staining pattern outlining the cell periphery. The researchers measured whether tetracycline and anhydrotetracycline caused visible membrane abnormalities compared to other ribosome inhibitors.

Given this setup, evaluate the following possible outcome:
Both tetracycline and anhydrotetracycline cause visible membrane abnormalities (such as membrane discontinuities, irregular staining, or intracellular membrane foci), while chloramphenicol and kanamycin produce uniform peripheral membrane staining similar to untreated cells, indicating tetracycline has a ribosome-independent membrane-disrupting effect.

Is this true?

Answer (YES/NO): YES